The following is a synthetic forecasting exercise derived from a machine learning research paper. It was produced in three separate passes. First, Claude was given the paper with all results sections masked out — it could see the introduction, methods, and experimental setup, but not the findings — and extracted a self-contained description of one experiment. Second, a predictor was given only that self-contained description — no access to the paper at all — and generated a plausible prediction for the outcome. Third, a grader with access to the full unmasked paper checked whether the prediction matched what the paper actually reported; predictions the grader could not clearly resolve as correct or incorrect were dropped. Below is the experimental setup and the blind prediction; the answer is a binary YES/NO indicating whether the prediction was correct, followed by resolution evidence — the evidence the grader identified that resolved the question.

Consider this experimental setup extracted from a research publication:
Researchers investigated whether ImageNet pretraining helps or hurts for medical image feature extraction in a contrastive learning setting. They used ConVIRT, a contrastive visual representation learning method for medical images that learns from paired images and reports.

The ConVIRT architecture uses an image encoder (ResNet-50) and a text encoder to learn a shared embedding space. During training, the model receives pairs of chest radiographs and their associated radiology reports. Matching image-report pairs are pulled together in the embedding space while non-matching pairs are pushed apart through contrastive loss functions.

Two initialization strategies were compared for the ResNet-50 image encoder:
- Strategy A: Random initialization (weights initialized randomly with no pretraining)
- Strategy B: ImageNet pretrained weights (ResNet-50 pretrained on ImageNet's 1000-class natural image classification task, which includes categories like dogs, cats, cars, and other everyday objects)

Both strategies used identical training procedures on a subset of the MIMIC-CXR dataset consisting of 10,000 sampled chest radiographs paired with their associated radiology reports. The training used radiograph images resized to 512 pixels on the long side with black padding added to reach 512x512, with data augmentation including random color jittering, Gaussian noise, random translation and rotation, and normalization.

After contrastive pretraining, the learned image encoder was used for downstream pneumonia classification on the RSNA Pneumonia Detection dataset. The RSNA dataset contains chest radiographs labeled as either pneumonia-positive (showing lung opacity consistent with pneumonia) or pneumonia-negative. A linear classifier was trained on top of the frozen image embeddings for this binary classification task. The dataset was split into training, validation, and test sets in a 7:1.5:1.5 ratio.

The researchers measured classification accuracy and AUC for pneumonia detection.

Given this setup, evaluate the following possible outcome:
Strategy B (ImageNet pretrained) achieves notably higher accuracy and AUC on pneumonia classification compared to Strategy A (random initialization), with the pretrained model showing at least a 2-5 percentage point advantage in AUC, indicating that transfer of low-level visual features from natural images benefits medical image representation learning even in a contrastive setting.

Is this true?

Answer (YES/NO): YES